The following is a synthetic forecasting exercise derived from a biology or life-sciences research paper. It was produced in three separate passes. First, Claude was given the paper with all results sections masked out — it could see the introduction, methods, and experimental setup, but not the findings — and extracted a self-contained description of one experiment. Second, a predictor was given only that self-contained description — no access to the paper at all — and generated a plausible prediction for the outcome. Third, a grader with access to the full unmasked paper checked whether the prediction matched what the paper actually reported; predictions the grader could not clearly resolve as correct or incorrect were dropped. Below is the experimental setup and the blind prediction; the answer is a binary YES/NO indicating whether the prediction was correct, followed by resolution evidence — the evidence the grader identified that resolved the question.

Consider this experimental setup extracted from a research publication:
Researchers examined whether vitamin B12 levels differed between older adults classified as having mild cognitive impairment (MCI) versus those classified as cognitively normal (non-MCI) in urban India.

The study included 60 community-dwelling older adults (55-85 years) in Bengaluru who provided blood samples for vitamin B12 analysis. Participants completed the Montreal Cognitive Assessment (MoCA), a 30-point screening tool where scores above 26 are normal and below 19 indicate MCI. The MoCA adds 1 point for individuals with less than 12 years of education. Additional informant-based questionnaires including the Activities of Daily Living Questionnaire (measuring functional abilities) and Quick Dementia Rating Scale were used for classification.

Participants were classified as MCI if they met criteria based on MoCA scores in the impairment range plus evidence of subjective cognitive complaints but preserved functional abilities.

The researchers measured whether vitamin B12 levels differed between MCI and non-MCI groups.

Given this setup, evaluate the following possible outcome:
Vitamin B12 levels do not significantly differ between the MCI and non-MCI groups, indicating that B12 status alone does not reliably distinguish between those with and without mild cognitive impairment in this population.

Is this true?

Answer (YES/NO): YES